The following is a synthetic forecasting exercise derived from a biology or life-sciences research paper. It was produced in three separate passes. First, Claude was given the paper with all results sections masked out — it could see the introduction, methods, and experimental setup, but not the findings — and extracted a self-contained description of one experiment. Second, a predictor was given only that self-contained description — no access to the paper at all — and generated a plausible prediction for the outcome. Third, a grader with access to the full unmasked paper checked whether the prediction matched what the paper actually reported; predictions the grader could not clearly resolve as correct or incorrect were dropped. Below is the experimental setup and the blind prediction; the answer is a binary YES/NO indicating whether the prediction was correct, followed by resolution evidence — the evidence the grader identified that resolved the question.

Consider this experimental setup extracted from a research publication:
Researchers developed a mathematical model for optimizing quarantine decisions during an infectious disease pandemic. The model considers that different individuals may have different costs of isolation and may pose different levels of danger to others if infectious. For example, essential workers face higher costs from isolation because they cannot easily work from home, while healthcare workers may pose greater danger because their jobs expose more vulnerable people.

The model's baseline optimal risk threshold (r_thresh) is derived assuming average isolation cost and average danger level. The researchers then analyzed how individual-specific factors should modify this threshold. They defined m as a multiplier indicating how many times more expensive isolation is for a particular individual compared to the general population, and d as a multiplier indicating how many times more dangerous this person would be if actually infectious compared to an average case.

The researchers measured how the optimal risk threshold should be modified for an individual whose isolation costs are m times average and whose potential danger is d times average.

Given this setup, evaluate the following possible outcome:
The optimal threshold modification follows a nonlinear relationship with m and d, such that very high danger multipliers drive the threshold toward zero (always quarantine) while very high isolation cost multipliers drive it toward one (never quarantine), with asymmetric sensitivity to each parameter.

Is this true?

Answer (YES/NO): NO